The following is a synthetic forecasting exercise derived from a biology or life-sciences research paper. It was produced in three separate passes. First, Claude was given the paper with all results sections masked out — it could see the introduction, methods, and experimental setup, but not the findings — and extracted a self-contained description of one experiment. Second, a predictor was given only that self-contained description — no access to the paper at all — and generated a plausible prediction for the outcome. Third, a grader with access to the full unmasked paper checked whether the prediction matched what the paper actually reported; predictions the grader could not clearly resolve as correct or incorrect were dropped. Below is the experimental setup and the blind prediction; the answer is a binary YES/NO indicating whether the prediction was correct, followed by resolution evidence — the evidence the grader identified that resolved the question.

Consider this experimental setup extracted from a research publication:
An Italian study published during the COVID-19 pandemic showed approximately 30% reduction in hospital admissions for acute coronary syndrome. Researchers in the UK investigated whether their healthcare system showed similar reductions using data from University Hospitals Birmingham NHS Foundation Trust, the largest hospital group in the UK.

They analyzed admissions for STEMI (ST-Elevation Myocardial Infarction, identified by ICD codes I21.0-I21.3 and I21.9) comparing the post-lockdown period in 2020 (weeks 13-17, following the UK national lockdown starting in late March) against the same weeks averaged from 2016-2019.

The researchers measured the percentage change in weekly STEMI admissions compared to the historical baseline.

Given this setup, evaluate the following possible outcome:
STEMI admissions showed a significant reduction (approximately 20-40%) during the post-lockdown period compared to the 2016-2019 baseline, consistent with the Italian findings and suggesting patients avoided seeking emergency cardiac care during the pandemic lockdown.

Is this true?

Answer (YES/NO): NO